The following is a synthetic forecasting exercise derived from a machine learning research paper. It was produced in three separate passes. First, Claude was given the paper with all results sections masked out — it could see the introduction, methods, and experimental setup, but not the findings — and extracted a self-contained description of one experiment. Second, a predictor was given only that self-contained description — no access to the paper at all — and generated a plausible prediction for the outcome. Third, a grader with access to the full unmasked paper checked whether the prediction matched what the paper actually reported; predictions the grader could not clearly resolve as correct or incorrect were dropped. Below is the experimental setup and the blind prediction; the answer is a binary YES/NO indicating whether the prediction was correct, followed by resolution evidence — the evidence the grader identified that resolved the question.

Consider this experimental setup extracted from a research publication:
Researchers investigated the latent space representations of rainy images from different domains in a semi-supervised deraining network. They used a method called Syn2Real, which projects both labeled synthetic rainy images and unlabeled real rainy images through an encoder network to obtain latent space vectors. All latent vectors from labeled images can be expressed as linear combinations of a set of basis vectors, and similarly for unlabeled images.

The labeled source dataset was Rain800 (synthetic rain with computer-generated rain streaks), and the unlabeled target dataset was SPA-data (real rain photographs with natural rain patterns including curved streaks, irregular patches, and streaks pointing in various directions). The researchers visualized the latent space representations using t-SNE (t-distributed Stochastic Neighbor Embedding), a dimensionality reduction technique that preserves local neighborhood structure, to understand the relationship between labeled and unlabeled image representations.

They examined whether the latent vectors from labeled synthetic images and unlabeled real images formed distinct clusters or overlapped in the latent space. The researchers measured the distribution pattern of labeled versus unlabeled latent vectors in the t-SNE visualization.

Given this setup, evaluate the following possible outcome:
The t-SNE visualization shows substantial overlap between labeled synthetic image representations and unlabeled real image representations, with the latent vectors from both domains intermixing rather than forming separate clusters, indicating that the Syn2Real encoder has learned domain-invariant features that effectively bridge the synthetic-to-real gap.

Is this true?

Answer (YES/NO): NO